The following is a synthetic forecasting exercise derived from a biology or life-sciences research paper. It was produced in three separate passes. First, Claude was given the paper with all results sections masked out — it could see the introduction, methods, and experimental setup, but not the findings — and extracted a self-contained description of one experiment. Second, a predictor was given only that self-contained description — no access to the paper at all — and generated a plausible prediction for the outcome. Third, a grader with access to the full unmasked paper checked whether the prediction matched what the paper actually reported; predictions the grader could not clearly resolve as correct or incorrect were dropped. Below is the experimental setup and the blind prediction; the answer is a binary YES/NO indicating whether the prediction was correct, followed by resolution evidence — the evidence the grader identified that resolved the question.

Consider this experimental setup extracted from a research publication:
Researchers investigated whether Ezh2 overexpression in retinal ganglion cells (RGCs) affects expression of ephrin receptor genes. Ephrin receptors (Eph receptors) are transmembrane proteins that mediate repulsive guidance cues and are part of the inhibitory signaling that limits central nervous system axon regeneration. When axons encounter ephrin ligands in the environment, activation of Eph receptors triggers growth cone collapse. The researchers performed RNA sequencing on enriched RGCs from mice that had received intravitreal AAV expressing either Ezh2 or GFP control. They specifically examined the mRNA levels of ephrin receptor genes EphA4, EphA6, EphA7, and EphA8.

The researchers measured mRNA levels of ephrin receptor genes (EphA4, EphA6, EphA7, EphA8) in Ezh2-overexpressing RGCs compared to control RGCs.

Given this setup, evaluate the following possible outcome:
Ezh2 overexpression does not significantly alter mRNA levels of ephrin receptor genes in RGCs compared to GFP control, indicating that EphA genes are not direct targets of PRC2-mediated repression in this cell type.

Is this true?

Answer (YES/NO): NO